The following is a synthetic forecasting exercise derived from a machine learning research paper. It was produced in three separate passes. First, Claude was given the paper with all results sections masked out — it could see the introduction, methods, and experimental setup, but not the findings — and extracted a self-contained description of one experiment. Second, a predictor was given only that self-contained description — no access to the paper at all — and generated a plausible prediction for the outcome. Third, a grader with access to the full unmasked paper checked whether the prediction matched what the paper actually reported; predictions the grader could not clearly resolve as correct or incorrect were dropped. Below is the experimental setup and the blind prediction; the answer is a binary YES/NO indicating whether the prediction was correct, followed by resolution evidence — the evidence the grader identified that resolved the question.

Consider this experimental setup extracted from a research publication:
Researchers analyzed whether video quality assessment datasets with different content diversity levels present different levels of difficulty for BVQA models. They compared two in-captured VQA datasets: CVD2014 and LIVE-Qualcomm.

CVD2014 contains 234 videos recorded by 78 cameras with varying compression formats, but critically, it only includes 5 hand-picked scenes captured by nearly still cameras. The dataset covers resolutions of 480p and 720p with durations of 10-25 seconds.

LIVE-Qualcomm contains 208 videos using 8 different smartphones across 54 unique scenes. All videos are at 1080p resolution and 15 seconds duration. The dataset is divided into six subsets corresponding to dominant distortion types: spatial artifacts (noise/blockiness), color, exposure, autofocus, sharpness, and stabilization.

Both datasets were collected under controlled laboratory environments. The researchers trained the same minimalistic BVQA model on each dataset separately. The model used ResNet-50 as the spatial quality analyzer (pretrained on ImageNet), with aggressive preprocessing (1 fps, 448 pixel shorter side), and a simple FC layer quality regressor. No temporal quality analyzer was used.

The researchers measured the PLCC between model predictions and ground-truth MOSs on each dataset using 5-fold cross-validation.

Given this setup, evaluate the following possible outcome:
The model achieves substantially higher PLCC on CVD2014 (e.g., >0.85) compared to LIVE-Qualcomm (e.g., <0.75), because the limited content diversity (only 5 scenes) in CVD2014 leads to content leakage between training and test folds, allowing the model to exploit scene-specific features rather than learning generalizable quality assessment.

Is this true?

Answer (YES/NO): YES